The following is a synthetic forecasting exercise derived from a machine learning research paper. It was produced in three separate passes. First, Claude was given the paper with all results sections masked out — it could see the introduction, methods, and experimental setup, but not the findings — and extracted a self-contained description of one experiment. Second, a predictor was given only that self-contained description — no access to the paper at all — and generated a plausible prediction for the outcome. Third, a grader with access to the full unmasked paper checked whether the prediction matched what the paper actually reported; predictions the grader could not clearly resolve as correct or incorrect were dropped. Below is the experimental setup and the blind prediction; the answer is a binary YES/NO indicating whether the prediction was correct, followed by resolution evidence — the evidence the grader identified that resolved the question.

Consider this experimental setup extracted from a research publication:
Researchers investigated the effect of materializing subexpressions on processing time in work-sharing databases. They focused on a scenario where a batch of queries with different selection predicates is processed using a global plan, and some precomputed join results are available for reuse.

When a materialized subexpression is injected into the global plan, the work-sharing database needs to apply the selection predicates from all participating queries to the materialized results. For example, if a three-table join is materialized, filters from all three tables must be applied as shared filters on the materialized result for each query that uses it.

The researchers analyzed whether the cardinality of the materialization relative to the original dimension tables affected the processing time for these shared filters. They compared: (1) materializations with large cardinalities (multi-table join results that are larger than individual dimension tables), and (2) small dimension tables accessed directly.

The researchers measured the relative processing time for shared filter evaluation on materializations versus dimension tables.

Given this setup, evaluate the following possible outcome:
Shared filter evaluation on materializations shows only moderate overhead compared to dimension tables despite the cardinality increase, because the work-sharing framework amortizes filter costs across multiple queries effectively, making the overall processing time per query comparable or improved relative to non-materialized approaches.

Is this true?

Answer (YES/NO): NO